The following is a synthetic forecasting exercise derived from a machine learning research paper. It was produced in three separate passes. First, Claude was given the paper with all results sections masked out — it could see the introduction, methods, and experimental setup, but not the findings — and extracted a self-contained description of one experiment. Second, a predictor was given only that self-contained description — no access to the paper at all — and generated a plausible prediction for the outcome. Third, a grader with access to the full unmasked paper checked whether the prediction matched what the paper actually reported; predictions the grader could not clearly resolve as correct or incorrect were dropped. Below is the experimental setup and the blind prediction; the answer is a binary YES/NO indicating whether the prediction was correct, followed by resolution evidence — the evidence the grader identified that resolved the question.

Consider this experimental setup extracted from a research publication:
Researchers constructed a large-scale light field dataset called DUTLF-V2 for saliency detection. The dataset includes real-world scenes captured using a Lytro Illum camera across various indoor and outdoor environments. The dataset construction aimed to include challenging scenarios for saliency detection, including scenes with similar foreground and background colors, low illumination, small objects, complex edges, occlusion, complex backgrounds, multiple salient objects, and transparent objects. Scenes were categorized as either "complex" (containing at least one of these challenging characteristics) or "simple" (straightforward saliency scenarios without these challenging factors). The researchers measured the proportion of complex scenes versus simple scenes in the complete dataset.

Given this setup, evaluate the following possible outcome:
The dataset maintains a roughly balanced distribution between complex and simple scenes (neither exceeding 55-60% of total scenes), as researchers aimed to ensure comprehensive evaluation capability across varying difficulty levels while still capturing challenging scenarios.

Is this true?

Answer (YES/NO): NO